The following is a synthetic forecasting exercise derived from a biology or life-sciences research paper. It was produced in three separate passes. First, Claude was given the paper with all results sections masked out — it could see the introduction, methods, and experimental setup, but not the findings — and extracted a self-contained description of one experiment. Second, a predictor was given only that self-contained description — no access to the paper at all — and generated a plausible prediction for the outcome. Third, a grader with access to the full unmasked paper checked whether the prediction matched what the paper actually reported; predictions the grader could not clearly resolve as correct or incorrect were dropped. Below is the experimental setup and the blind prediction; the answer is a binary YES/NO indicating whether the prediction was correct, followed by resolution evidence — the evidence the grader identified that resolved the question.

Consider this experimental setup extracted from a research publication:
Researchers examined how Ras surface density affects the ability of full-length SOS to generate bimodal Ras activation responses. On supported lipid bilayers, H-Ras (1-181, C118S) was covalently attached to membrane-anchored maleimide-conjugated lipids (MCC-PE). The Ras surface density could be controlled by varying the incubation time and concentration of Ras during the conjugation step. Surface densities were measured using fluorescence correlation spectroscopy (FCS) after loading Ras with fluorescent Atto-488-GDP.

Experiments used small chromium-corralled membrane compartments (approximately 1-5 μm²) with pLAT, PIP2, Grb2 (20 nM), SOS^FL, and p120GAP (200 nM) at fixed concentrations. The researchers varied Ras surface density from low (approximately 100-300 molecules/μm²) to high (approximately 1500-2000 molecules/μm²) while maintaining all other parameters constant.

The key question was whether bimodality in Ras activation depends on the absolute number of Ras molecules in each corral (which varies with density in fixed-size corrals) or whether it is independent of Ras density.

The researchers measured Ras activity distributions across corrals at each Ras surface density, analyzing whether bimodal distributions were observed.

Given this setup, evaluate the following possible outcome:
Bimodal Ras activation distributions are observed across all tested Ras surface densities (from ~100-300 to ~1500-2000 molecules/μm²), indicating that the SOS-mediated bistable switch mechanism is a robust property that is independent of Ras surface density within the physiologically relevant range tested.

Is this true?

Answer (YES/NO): NO